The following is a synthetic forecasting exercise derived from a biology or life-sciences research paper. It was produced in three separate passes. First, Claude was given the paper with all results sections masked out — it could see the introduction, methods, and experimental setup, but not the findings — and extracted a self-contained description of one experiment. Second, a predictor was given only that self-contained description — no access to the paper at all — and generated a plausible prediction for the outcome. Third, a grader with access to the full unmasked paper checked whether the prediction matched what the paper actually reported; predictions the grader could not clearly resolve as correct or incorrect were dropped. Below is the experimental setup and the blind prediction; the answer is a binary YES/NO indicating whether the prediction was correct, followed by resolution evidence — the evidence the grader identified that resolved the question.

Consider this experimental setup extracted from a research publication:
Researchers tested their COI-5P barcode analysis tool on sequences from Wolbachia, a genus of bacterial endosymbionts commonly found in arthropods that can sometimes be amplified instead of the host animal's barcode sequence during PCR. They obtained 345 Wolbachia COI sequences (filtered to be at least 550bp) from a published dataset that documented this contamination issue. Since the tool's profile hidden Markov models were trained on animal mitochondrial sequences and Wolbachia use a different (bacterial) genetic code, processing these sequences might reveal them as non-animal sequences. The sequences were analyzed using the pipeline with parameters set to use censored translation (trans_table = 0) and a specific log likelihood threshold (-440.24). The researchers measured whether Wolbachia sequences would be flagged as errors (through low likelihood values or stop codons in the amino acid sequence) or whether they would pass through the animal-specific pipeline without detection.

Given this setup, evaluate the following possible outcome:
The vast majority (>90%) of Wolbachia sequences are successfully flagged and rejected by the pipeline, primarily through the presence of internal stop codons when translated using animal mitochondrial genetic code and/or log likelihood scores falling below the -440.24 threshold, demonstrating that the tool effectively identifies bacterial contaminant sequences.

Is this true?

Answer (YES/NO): NO